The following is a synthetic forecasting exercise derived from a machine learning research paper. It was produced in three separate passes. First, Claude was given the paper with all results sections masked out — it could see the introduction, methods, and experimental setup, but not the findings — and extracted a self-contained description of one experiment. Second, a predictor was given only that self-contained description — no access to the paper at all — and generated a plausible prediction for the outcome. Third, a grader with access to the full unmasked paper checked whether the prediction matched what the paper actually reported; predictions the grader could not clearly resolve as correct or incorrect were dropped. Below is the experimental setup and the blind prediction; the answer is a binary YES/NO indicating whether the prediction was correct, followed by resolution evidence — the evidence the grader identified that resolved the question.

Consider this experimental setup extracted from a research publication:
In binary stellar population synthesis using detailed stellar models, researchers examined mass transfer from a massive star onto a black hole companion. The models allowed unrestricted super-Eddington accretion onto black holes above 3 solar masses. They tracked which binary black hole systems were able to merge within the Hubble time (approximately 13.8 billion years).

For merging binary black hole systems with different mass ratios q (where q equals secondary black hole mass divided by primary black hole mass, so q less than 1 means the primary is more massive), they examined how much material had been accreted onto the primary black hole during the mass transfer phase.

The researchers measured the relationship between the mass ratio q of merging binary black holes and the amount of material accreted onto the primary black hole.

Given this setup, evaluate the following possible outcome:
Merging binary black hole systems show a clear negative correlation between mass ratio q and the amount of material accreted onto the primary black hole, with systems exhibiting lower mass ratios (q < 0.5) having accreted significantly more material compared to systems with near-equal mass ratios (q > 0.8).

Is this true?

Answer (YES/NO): YES